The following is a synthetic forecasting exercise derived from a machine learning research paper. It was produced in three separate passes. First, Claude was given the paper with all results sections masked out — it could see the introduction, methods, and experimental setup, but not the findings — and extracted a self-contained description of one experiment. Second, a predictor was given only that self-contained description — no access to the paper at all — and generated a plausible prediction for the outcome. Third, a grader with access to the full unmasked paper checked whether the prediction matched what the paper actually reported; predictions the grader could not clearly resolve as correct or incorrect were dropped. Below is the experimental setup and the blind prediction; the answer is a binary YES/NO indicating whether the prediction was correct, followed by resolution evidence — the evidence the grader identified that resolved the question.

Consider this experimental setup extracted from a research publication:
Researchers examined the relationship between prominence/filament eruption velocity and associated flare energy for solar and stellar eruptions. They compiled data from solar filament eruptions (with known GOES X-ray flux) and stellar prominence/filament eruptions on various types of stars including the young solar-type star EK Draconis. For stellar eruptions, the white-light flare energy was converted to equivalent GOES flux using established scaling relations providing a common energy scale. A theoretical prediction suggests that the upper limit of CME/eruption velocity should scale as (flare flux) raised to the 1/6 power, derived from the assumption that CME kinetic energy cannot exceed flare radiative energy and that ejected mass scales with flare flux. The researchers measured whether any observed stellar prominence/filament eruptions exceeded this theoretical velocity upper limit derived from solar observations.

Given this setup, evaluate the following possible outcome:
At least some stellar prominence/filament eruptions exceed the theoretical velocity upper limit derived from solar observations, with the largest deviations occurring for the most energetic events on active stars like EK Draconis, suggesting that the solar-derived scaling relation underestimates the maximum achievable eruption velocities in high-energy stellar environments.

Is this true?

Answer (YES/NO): NO